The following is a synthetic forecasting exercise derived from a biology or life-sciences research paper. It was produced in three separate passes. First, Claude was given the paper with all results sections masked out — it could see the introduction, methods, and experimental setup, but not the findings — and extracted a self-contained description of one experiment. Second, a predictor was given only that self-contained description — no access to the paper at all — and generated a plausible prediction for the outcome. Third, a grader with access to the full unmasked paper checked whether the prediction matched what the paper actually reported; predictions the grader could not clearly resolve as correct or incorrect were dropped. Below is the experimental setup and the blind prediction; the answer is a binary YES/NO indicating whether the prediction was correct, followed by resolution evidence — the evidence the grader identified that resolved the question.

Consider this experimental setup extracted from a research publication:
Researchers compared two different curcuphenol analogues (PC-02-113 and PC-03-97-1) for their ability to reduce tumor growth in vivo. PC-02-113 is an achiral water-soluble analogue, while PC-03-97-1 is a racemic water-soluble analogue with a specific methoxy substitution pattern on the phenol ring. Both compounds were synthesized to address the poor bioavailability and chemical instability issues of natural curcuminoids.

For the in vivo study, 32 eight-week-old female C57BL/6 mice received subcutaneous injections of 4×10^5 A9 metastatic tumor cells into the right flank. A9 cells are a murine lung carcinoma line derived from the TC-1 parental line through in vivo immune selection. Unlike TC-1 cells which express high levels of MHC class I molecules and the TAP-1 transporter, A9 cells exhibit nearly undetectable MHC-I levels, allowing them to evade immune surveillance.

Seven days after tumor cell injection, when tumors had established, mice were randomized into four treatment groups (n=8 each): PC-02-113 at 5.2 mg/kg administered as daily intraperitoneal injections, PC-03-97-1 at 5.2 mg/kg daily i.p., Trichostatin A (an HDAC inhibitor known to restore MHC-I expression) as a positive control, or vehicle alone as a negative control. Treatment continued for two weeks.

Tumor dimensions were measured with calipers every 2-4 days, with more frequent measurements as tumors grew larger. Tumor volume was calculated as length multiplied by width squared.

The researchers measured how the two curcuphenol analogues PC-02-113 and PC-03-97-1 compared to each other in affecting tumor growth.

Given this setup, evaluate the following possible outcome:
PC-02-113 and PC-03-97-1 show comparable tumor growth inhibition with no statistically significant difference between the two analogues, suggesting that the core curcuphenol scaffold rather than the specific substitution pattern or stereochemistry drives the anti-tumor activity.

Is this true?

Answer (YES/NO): NO